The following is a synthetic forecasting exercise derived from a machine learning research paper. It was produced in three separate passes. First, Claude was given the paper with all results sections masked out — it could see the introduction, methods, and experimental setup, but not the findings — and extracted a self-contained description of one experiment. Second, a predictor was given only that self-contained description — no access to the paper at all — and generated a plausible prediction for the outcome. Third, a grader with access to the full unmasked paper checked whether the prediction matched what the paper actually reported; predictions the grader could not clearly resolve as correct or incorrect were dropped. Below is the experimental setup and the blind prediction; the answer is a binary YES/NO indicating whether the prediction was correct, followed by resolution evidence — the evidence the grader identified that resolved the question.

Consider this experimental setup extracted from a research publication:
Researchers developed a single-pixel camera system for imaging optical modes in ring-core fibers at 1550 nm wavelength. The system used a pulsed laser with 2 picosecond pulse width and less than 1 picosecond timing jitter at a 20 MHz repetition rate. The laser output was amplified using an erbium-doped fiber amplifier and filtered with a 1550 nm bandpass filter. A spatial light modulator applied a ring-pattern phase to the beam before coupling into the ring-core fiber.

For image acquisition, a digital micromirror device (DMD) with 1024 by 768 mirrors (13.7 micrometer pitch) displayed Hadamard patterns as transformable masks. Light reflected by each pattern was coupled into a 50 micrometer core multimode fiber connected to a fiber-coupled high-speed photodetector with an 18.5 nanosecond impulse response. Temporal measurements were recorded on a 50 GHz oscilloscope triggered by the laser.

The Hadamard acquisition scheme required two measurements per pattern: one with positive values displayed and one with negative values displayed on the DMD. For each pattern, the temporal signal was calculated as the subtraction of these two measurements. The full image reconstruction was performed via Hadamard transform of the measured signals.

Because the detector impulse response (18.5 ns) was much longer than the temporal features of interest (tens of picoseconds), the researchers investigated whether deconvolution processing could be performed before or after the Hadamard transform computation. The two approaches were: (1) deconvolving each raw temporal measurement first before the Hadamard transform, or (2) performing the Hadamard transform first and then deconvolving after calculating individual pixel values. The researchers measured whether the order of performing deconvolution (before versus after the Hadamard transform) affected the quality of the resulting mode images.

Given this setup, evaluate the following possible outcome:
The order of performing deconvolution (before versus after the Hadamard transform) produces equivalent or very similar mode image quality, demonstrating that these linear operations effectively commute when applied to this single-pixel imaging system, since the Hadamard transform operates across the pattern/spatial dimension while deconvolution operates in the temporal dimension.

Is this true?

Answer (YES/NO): YES